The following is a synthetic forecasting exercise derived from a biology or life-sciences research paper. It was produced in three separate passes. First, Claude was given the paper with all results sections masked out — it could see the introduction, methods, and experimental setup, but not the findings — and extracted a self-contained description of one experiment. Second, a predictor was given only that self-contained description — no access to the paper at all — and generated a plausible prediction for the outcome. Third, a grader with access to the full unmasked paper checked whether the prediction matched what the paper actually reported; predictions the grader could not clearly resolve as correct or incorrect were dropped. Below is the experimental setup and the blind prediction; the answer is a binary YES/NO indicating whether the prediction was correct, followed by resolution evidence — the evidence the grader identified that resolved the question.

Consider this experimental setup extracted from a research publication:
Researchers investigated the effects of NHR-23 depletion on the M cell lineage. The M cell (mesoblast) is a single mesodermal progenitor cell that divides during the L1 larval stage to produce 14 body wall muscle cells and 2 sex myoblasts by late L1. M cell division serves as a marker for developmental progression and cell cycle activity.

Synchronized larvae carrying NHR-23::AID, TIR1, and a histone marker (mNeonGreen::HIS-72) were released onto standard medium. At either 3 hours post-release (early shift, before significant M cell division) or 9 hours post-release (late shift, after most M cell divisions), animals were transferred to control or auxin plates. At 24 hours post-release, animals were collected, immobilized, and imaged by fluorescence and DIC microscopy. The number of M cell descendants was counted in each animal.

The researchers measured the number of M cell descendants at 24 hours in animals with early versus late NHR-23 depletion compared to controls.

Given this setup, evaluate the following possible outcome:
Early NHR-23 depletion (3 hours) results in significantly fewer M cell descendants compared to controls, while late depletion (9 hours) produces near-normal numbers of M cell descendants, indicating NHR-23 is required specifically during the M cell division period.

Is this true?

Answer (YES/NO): NO